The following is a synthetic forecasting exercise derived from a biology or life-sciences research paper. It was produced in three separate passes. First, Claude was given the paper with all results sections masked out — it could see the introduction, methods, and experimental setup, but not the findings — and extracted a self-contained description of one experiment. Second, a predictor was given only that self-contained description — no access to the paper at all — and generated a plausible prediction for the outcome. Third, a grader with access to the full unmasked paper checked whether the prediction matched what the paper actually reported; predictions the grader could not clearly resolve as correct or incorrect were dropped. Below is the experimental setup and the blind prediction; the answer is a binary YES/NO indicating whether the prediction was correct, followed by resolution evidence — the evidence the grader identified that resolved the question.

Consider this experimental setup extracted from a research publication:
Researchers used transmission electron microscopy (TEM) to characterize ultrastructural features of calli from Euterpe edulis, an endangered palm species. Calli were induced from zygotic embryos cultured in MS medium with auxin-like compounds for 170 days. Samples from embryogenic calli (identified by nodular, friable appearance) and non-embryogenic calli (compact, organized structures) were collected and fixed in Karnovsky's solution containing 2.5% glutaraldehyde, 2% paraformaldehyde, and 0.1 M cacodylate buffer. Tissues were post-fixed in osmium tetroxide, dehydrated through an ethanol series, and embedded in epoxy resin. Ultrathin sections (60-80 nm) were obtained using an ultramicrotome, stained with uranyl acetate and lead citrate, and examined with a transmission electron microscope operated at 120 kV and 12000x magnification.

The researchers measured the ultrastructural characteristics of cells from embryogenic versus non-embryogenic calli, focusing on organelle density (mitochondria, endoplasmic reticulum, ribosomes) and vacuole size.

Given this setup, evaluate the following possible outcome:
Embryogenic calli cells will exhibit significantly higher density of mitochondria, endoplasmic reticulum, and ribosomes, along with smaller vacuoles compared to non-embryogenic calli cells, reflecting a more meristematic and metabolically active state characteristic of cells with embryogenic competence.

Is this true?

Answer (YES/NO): YES